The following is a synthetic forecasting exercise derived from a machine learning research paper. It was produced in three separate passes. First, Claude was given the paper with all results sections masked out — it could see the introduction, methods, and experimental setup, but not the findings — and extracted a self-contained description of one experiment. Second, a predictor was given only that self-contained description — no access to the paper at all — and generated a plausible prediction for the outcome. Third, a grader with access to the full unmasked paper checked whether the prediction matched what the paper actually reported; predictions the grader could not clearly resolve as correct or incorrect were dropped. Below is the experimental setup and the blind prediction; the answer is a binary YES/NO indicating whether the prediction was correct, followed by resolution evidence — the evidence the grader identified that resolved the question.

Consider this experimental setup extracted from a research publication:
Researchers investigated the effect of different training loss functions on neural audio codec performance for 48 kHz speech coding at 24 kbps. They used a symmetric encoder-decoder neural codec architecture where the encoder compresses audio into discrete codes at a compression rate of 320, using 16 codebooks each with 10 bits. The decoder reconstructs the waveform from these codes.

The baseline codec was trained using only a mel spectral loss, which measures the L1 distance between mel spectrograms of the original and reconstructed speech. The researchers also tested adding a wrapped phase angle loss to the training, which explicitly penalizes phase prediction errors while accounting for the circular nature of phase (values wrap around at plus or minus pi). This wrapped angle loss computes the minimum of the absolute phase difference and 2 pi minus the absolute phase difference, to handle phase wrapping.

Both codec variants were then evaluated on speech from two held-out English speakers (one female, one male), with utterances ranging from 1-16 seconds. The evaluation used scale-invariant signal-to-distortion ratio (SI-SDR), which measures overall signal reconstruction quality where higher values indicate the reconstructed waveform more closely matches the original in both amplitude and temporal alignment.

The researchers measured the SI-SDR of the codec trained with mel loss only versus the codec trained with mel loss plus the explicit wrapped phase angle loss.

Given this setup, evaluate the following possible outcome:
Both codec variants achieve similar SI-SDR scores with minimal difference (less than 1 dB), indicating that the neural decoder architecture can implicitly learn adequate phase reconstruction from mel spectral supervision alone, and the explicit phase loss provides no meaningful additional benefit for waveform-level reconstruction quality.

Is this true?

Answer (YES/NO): NO